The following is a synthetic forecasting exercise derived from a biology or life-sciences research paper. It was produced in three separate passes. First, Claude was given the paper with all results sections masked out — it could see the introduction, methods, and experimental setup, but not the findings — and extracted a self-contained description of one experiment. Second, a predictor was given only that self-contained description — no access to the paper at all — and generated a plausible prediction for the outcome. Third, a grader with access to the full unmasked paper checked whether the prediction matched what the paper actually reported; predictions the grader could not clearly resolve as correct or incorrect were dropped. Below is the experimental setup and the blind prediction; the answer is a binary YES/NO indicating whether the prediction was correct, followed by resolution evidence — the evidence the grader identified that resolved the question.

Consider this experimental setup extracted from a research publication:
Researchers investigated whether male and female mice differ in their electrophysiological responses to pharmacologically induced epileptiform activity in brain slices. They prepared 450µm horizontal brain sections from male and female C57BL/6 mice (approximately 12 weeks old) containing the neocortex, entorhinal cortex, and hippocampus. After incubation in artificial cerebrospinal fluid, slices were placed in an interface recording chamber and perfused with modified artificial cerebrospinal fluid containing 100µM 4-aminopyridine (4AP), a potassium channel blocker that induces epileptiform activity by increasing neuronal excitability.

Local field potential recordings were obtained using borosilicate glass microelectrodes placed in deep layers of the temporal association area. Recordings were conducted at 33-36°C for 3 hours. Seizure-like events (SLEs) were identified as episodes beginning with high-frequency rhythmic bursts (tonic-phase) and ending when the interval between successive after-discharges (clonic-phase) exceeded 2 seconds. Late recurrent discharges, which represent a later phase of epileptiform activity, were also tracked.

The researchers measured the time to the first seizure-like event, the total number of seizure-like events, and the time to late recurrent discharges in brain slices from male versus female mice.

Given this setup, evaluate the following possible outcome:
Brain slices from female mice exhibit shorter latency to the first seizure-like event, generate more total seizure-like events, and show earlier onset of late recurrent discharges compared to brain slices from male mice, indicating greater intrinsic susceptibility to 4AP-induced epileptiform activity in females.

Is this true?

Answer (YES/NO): NO